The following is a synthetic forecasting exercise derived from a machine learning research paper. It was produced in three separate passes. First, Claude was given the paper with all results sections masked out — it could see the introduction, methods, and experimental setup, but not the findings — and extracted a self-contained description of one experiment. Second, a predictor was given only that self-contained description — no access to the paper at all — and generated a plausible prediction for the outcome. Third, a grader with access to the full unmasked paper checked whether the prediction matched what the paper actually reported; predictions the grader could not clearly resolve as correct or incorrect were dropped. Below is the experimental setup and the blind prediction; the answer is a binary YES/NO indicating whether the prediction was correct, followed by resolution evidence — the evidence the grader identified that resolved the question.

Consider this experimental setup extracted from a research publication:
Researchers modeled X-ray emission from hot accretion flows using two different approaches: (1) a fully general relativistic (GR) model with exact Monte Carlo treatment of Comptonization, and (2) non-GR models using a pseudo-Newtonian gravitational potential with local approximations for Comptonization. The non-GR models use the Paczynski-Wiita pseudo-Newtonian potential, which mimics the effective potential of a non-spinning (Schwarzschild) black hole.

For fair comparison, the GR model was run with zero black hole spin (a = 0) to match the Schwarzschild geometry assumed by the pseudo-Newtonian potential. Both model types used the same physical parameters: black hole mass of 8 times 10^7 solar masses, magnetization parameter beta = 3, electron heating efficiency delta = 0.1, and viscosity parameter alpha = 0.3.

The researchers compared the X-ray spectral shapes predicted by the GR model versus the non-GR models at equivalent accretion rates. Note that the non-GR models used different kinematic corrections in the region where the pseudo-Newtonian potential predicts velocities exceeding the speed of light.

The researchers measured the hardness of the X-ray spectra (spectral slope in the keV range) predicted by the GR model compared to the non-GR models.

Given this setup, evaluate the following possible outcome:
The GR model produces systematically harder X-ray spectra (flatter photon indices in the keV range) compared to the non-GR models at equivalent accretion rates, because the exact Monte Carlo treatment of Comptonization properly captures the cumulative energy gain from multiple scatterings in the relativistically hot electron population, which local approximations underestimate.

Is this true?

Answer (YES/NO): YES